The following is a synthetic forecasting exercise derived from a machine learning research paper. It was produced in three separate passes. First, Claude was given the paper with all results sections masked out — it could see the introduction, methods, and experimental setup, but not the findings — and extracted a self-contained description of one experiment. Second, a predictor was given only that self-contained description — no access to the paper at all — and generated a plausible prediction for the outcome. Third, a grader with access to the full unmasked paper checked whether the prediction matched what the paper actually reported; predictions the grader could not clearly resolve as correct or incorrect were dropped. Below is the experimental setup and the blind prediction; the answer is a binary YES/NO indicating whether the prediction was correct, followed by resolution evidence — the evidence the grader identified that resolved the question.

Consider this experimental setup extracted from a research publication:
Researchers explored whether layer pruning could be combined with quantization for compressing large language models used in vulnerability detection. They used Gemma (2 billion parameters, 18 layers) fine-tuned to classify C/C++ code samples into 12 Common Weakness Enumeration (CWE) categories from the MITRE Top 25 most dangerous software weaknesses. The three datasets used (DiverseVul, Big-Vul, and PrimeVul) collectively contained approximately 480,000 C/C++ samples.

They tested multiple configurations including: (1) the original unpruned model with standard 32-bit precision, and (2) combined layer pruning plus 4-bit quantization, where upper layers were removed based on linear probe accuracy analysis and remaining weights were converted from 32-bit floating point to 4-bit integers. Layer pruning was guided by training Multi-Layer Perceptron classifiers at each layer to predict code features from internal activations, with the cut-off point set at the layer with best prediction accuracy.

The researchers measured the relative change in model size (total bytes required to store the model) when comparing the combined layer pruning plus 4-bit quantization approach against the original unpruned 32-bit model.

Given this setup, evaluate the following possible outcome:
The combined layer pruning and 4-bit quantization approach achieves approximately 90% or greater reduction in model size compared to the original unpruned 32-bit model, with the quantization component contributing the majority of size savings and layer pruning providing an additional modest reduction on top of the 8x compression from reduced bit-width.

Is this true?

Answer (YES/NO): NO